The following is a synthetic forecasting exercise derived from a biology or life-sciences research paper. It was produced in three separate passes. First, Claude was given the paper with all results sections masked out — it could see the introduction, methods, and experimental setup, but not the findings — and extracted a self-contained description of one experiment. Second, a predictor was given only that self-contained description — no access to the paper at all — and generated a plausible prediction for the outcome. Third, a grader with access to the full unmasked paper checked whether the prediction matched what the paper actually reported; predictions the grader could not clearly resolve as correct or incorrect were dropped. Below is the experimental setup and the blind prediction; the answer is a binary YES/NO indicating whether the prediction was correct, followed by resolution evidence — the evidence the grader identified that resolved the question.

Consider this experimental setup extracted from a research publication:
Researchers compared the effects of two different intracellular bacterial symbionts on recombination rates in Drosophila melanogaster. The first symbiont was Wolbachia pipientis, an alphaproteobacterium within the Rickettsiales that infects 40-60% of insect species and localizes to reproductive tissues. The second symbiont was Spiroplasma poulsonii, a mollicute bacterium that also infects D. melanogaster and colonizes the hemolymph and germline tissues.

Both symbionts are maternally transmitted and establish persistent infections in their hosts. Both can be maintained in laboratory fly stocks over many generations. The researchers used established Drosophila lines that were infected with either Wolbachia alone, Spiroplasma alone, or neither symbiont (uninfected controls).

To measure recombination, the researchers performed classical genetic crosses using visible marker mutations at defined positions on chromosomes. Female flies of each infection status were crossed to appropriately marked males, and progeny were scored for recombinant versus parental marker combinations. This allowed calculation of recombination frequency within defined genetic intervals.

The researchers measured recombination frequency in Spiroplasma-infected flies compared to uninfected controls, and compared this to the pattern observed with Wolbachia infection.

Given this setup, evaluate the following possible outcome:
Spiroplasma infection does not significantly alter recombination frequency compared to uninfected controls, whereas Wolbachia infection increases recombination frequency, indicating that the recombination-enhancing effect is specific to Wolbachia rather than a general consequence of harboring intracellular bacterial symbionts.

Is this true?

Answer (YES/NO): YES